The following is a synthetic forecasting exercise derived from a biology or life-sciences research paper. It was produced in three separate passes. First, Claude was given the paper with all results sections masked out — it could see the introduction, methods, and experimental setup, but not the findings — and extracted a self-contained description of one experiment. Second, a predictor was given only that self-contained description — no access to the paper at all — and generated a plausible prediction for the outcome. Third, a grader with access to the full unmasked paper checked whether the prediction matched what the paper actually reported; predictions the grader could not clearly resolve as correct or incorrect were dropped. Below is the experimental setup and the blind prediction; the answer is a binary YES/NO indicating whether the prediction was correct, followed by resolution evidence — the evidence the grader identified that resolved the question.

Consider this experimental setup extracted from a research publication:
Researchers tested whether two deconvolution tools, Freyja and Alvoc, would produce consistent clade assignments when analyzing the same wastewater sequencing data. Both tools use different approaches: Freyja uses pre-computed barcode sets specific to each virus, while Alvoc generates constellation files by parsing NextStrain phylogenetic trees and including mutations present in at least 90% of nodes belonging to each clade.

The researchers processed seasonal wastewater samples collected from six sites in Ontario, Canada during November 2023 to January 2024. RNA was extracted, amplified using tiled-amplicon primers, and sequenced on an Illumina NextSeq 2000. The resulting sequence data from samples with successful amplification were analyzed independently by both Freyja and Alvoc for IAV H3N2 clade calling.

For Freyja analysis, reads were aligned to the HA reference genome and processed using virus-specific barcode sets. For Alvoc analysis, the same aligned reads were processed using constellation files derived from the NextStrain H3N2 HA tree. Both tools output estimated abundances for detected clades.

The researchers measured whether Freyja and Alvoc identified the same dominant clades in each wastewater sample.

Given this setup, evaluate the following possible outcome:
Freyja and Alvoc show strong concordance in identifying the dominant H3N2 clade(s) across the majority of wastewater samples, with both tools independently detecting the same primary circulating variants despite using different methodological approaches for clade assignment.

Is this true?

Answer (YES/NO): YES